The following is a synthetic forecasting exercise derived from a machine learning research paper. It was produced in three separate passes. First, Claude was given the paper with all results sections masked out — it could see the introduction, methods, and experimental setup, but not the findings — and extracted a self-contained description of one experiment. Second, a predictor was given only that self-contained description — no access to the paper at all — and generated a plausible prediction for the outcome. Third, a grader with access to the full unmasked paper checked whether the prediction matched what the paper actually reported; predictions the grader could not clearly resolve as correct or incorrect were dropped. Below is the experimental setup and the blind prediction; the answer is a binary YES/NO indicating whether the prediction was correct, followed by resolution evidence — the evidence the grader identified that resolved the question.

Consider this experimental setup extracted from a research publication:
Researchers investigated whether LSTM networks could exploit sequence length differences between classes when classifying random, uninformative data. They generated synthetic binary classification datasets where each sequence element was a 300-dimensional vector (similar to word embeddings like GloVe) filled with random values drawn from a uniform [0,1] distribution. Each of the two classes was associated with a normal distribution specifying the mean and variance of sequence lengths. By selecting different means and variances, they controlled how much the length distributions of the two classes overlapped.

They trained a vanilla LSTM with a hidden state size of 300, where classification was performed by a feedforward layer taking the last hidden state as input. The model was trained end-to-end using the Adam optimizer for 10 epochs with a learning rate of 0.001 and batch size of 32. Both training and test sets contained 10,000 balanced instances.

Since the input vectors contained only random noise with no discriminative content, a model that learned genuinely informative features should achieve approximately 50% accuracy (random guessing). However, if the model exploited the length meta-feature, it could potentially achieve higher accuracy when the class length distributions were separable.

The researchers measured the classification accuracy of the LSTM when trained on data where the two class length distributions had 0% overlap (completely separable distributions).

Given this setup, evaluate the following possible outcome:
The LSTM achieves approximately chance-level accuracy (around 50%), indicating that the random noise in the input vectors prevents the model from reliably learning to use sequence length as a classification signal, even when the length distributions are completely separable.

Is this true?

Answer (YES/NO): NO